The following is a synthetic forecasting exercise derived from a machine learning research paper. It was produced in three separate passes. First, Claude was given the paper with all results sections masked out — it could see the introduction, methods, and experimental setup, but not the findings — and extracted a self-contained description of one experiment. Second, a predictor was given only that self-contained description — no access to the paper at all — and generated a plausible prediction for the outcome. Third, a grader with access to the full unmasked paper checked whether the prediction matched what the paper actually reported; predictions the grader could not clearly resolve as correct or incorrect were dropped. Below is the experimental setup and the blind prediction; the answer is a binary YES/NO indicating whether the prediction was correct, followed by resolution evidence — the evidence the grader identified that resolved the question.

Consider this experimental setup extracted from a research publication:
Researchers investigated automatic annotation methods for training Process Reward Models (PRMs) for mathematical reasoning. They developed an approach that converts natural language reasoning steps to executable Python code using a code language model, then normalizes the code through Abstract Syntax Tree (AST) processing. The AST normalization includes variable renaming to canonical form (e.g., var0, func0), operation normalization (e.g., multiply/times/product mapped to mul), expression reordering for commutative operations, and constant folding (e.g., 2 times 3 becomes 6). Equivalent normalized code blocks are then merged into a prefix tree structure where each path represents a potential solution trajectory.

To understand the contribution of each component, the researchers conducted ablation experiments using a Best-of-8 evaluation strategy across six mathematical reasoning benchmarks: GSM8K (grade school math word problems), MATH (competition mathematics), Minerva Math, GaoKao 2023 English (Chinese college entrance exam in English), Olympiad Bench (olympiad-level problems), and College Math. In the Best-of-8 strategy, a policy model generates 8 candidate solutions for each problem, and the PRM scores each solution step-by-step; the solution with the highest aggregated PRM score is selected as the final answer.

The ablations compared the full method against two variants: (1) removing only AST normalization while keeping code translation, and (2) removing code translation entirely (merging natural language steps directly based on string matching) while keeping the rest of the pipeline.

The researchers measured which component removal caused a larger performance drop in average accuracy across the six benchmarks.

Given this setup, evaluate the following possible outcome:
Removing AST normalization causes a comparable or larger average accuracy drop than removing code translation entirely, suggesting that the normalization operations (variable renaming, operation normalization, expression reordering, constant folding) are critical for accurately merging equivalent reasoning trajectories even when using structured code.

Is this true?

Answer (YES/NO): NO